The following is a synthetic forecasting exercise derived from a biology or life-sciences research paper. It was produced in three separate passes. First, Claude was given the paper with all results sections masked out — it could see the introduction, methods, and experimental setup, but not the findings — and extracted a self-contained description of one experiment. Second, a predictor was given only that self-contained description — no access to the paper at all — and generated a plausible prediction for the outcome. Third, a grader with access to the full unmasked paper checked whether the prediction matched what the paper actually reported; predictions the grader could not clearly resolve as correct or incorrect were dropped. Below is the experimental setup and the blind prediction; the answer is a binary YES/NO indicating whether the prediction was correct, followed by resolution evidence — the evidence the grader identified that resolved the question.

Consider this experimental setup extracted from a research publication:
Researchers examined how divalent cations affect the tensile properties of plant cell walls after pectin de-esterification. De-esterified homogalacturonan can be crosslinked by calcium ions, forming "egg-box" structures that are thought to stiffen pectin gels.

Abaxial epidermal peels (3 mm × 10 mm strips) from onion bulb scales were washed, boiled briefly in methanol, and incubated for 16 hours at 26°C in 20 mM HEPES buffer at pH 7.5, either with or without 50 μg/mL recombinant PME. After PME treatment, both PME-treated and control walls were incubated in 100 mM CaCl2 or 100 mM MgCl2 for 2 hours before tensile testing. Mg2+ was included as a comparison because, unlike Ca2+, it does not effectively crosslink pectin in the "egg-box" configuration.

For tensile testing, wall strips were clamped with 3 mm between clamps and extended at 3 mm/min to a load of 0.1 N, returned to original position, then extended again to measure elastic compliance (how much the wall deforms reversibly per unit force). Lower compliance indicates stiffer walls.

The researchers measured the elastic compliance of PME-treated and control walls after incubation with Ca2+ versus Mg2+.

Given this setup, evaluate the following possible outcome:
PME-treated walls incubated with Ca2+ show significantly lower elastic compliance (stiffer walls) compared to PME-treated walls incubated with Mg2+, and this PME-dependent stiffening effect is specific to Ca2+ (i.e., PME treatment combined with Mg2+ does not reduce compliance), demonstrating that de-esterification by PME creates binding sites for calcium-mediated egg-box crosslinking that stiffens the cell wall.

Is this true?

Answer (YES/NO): NO